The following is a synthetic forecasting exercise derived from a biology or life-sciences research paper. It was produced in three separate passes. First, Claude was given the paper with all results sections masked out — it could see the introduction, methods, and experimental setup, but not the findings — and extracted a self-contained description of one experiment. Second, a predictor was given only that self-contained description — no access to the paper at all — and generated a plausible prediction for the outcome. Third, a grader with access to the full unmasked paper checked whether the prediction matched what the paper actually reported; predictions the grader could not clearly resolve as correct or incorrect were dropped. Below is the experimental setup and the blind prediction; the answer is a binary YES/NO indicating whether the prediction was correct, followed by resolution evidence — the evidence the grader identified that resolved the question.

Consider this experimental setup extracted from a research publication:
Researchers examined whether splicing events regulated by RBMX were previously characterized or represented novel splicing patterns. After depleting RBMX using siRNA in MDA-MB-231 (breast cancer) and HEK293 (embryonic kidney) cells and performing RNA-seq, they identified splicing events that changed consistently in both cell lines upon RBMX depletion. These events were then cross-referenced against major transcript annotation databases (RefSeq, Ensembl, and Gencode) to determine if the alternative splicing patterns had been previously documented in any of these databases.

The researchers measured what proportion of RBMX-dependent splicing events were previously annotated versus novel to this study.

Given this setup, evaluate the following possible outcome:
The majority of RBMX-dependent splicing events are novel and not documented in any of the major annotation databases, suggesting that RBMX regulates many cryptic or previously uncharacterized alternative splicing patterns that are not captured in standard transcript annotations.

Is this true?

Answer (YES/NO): NO